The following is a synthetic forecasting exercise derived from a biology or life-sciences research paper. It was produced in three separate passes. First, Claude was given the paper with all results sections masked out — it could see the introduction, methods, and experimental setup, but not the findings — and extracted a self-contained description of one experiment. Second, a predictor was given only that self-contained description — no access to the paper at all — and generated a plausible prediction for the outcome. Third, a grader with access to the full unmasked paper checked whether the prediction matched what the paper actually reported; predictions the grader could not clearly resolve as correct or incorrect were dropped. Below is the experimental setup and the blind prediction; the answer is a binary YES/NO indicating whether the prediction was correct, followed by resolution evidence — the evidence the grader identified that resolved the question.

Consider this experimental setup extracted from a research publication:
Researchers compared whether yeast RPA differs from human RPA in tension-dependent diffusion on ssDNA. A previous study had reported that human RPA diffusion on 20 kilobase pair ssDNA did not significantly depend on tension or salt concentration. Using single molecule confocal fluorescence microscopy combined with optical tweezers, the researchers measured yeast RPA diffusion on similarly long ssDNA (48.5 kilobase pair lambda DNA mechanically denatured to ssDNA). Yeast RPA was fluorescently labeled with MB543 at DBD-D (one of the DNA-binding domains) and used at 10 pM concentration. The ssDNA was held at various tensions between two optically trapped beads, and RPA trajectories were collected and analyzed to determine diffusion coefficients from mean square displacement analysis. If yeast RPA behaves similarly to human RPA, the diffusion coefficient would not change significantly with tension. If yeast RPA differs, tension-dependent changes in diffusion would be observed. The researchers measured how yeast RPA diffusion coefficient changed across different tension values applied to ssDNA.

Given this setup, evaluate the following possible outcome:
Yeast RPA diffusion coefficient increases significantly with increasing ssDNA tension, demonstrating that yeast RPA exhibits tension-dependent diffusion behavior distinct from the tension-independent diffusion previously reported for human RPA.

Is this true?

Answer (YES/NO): NO